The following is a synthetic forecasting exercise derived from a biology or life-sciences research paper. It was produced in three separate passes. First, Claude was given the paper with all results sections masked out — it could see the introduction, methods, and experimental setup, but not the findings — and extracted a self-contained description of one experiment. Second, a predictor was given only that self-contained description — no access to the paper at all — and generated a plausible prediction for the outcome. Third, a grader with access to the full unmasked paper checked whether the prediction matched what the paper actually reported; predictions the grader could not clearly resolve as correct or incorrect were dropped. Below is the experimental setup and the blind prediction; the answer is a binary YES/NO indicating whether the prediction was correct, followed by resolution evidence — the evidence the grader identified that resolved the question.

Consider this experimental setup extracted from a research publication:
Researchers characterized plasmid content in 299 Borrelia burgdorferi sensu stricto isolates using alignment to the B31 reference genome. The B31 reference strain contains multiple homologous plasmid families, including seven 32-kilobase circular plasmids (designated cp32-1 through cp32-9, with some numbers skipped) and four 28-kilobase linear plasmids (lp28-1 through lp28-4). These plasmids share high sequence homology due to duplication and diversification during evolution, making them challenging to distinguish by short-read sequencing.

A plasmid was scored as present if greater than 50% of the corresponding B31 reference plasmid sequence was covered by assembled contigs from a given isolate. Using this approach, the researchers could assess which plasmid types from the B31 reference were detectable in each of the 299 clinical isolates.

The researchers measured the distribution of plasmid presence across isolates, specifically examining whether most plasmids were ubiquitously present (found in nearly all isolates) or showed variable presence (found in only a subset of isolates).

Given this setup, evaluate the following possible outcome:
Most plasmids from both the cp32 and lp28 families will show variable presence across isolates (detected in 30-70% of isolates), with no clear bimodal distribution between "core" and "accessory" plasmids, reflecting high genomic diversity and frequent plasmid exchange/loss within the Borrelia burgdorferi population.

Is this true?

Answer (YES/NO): NO